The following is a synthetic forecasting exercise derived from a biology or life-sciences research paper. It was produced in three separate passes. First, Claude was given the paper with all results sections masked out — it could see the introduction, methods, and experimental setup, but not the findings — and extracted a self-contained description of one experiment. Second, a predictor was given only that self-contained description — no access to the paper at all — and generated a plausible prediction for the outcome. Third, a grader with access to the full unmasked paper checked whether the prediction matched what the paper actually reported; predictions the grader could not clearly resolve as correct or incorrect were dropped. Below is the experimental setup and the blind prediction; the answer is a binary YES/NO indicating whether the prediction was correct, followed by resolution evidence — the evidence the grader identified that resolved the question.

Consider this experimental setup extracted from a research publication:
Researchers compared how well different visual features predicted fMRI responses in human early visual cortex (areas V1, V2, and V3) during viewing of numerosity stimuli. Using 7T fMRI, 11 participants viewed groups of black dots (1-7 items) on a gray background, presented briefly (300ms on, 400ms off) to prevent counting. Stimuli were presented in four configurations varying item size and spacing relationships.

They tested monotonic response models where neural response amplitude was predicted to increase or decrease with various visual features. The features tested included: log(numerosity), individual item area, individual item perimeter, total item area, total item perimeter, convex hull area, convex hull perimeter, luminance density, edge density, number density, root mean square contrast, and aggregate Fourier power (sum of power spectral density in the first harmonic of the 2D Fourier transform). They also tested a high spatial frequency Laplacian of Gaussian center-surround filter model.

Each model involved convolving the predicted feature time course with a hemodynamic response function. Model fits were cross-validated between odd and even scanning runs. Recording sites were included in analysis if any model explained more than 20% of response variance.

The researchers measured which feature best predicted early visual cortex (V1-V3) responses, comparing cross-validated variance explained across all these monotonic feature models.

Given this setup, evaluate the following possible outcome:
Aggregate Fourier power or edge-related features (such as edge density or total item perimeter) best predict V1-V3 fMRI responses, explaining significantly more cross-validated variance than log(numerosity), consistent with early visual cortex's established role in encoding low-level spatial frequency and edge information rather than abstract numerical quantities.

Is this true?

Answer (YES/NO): NO